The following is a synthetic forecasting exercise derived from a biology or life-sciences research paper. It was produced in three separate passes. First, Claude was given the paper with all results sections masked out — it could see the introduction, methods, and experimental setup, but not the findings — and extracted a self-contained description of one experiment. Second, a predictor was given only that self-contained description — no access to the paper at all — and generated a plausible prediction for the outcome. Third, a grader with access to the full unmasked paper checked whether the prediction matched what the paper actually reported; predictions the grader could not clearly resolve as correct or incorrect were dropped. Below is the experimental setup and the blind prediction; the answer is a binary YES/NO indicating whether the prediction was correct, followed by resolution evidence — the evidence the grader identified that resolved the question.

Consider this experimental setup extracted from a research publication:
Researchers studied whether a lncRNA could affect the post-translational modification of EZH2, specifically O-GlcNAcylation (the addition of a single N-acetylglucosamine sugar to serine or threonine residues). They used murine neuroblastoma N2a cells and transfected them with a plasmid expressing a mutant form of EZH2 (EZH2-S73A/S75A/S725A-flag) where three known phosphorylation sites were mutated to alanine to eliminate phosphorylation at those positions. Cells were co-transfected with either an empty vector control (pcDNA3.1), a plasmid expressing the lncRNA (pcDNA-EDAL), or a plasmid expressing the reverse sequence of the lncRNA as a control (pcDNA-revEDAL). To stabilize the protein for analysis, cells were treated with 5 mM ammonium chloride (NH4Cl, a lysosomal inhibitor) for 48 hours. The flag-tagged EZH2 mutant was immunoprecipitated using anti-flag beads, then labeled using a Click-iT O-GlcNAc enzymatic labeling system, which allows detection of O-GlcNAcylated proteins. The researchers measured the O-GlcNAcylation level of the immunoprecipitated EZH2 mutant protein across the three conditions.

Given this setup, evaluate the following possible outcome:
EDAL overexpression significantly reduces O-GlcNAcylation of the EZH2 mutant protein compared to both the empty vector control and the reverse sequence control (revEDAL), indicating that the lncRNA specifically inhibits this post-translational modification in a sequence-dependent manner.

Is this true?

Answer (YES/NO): YES